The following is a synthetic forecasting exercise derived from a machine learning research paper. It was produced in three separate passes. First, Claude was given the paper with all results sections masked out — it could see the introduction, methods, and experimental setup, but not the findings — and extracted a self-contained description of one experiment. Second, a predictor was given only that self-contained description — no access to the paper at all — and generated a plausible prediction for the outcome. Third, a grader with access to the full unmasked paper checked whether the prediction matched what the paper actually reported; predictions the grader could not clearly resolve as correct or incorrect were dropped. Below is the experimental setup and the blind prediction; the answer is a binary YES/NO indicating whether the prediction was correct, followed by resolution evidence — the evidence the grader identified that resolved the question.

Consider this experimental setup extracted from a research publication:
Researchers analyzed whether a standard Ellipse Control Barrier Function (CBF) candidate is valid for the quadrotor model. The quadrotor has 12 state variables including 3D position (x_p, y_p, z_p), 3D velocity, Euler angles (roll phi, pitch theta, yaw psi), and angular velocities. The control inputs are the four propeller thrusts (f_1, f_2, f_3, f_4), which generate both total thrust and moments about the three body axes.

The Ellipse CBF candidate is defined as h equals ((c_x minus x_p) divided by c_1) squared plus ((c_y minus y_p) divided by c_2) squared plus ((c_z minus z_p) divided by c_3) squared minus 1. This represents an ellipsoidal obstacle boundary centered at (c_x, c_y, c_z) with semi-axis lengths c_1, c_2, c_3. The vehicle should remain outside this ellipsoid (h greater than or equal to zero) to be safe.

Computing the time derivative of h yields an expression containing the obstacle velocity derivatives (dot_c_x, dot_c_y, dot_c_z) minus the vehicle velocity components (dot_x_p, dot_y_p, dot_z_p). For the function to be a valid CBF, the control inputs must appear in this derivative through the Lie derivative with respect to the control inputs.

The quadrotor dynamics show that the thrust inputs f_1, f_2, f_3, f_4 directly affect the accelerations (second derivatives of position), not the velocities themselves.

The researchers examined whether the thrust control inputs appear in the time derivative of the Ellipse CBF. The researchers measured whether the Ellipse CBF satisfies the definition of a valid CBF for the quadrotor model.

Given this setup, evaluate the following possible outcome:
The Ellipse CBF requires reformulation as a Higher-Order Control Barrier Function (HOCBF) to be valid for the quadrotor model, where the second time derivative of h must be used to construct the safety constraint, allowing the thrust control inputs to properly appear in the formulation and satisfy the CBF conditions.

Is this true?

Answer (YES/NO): YES